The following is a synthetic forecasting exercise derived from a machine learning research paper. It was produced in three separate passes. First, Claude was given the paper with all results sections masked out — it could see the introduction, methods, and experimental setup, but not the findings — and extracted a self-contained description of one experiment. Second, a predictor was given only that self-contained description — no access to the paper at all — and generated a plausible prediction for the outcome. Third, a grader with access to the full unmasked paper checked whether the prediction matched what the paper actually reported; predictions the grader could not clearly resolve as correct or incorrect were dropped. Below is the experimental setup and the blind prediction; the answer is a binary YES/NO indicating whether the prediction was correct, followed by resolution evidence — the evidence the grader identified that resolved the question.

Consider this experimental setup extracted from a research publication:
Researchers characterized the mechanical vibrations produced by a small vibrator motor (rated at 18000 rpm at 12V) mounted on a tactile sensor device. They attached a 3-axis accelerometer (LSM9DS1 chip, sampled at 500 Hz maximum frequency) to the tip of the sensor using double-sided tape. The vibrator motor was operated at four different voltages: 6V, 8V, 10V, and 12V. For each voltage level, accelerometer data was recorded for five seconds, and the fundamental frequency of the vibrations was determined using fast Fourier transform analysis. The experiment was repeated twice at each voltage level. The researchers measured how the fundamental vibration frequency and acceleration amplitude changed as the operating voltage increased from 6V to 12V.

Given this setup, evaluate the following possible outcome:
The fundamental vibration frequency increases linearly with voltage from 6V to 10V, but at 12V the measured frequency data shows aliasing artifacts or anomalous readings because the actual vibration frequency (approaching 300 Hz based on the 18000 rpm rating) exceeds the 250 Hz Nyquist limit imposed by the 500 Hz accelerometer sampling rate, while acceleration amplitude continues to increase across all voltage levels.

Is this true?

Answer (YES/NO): NO